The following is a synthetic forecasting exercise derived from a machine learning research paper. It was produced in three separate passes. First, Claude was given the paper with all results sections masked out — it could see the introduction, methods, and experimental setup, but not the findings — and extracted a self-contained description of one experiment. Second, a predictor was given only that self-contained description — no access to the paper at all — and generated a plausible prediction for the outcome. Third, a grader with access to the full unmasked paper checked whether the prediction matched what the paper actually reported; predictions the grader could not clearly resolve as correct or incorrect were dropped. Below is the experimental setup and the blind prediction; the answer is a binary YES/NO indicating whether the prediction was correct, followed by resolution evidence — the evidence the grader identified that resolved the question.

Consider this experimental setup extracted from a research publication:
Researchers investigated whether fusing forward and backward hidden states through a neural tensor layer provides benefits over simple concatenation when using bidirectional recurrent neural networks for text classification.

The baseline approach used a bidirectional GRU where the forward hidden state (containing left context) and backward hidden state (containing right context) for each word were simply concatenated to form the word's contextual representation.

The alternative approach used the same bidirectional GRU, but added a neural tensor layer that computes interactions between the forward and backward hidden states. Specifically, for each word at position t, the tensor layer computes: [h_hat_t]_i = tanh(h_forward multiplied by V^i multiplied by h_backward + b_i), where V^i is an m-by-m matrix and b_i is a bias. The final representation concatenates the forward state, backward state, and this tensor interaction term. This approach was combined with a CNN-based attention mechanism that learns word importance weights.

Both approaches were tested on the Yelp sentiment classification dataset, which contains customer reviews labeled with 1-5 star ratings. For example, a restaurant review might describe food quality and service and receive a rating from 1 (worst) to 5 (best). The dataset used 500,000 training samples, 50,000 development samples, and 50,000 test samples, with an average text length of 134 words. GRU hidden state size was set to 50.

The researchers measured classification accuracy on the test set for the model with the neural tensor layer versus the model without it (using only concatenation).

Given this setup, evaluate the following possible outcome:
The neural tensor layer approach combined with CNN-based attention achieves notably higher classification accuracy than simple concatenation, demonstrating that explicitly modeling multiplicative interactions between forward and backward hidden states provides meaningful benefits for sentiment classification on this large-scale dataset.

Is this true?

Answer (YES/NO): NO